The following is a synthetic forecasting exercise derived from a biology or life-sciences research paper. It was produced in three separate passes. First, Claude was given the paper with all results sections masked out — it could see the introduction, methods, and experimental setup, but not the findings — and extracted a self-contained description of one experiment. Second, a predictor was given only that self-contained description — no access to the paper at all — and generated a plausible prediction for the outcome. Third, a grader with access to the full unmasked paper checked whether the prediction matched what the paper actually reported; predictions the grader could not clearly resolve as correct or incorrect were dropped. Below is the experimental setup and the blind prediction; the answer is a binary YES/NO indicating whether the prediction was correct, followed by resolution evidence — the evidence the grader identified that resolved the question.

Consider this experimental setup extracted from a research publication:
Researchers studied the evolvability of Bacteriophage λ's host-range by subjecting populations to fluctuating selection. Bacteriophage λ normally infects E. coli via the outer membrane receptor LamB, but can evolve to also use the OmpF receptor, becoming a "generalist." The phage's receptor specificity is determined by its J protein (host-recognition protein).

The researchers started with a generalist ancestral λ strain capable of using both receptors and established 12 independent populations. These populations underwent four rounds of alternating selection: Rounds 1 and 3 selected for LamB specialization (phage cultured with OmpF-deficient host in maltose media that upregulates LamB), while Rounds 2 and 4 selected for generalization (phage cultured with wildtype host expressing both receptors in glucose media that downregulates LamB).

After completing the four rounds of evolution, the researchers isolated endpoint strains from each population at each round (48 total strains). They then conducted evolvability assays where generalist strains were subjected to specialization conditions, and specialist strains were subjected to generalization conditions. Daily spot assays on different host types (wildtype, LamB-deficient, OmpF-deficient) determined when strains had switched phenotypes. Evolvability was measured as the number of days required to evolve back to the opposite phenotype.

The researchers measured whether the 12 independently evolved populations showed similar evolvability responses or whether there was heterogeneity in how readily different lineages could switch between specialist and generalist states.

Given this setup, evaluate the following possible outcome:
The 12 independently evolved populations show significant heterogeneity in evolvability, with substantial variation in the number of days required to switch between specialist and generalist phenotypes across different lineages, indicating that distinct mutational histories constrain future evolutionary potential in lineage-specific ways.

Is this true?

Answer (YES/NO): YES